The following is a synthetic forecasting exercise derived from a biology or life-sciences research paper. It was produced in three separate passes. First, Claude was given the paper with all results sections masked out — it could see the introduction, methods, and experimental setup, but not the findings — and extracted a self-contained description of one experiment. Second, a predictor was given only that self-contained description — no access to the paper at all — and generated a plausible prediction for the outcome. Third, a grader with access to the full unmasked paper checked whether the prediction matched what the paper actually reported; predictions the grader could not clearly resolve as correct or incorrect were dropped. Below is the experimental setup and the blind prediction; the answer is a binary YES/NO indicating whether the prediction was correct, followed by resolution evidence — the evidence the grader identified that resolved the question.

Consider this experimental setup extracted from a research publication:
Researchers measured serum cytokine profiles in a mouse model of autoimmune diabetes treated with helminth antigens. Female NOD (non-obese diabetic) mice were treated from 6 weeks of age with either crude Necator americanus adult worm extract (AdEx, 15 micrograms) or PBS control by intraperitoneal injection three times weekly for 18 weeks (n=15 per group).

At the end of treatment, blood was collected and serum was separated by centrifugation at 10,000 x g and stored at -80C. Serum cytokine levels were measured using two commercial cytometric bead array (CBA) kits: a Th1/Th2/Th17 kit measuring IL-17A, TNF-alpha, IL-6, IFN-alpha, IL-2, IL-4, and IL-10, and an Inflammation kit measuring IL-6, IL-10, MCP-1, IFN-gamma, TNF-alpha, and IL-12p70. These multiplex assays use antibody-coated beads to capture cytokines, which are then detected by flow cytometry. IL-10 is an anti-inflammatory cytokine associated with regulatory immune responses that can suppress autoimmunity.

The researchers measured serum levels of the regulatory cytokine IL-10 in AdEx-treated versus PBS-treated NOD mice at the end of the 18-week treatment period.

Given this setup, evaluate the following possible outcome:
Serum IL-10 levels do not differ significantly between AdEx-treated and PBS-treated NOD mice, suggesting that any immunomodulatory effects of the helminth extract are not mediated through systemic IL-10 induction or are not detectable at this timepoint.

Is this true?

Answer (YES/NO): NO